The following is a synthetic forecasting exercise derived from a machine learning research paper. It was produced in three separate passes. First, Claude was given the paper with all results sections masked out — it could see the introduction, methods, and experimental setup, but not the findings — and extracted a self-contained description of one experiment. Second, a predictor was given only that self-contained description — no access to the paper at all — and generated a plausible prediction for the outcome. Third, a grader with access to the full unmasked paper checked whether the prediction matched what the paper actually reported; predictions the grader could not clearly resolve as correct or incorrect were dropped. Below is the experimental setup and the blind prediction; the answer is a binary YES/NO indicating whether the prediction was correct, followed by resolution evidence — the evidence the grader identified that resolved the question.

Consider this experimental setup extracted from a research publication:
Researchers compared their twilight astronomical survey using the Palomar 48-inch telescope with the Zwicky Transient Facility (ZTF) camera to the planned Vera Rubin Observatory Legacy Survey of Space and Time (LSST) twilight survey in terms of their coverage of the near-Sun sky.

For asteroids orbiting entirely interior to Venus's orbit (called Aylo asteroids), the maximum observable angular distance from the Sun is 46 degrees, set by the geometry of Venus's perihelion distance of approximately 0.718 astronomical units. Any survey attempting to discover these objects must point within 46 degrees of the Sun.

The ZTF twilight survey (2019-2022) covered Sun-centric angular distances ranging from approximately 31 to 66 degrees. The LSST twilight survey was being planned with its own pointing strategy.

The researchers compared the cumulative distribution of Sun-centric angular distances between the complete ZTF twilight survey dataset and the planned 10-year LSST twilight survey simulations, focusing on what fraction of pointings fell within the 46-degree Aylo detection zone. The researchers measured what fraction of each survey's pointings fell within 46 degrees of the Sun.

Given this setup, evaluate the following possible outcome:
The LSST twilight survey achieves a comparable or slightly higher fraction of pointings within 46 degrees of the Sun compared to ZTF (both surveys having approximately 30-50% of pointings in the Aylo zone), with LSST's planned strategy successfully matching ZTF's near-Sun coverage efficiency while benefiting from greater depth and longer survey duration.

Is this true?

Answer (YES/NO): NO